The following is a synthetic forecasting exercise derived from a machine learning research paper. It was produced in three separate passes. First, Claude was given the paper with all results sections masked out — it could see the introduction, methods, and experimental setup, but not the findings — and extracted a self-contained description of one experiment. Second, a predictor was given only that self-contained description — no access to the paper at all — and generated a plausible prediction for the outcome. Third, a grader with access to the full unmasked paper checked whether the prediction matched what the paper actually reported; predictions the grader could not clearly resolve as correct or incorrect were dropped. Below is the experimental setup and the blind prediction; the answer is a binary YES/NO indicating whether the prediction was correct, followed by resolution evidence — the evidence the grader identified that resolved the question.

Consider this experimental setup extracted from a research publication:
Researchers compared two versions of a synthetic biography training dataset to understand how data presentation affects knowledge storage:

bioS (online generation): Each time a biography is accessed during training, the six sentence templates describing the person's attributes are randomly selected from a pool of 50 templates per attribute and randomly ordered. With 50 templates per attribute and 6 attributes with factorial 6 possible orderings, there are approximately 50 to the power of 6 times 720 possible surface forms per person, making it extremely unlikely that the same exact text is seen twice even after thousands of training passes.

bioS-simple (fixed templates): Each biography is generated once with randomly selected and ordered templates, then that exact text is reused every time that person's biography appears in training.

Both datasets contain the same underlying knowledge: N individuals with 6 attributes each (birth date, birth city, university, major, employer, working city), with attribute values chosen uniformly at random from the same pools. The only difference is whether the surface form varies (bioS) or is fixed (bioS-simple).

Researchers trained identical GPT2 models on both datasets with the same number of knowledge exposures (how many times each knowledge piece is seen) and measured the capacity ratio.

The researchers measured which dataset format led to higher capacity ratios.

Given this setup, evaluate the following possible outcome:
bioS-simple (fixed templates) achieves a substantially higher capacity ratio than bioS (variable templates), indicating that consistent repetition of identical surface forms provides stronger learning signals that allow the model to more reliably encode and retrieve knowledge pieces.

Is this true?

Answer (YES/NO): NO